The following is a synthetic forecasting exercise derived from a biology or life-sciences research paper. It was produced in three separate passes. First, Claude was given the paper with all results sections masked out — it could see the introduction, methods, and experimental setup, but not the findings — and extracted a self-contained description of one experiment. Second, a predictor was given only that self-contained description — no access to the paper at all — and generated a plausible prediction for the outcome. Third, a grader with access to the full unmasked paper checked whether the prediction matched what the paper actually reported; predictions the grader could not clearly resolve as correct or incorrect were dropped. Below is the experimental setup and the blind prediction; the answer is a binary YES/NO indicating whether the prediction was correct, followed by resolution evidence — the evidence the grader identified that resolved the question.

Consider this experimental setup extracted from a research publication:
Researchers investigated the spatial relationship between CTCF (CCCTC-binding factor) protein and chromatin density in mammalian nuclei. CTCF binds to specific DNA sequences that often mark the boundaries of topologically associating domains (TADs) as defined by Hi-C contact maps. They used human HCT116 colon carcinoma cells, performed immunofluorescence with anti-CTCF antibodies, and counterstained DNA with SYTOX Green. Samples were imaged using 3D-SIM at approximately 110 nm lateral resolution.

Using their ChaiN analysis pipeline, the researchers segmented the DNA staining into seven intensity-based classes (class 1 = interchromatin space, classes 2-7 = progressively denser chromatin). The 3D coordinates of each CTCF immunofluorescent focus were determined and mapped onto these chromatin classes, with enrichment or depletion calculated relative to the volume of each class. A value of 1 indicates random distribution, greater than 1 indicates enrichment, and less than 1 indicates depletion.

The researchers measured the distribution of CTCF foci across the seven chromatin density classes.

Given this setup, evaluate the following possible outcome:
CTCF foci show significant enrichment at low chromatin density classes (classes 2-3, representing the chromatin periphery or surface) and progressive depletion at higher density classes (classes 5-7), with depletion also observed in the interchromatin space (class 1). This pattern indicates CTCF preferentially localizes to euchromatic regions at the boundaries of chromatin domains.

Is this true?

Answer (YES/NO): NO